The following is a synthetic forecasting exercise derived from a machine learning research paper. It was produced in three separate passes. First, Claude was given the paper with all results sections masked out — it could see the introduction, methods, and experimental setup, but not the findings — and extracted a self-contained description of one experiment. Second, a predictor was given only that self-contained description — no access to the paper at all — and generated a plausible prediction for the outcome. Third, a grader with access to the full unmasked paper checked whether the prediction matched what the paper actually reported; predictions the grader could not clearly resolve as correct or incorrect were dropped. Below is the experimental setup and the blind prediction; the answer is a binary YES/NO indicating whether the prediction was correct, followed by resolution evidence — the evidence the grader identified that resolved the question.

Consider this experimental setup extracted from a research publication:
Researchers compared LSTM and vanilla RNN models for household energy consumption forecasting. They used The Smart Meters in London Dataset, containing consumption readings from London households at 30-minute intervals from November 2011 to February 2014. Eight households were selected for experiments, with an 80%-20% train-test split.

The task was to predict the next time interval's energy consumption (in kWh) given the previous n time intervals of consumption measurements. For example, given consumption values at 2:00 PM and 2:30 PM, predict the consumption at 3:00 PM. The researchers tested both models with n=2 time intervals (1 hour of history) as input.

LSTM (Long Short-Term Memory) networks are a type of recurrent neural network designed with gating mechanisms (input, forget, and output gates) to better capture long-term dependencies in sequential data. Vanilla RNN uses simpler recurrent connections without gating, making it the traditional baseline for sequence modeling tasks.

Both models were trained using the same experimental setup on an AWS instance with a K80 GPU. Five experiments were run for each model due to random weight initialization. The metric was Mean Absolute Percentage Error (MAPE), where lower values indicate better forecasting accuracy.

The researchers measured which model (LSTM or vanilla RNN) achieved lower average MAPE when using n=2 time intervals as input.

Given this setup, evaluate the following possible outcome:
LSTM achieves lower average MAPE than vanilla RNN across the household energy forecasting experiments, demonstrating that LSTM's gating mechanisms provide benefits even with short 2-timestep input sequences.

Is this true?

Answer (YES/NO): NO